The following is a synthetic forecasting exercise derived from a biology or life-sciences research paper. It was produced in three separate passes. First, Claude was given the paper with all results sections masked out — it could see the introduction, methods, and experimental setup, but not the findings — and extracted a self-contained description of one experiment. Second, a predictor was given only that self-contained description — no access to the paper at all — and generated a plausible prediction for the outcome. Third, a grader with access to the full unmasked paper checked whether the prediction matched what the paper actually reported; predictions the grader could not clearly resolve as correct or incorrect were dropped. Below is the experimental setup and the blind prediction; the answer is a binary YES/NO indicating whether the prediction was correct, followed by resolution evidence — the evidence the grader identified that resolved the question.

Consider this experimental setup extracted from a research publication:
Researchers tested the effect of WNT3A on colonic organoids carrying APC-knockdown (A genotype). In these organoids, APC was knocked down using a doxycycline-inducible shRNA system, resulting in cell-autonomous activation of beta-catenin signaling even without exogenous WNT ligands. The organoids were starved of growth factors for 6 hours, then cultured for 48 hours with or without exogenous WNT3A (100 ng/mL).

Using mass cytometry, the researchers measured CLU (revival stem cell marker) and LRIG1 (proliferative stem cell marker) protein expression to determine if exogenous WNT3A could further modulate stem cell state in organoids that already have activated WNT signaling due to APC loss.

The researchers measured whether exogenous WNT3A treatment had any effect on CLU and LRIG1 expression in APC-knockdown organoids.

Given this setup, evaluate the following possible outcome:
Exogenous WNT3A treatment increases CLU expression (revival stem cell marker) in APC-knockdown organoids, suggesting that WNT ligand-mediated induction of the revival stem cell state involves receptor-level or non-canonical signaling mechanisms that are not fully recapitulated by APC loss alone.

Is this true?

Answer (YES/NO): YES